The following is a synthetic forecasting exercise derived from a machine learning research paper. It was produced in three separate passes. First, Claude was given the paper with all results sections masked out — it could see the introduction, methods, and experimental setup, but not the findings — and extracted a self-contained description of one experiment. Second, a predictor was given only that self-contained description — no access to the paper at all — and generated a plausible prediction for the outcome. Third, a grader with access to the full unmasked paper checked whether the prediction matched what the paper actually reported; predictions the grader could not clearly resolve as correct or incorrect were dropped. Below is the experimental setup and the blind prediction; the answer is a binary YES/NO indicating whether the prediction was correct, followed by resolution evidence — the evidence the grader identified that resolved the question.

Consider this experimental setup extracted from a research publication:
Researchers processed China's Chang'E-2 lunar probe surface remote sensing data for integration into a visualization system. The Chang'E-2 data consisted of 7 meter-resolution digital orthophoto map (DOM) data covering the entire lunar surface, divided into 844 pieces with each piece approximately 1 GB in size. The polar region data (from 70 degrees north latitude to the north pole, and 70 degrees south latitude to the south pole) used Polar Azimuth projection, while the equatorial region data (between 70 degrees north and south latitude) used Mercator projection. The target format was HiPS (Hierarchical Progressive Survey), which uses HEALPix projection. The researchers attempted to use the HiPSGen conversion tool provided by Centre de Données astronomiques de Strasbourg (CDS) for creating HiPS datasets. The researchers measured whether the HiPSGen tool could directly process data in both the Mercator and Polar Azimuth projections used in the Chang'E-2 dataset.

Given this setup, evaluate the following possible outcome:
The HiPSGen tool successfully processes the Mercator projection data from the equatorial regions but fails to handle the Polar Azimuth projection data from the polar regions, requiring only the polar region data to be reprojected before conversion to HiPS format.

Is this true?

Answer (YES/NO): NO